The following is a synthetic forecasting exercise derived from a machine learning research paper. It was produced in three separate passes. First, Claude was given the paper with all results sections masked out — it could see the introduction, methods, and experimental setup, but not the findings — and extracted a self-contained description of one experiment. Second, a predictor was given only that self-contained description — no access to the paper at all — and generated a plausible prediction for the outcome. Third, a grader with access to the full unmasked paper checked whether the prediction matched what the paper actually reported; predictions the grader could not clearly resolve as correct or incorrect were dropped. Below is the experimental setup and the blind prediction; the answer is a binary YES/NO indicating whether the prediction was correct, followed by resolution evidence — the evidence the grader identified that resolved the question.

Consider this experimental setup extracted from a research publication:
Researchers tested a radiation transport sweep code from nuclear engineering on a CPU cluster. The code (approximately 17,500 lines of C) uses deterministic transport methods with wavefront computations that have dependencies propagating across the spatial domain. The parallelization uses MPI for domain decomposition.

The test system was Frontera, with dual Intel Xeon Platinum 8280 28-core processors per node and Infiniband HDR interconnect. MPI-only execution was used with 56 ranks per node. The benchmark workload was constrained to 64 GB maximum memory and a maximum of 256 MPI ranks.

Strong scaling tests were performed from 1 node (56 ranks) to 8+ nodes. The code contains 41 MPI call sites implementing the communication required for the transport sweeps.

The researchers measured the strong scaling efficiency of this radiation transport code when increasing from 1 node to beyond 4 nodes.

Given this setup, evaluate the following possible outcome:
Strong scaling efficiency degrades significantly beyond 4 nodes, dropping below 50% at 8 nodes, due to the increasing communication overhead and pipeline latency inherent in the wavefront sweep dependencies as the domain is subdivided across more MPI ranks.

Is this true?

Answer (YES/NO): NO